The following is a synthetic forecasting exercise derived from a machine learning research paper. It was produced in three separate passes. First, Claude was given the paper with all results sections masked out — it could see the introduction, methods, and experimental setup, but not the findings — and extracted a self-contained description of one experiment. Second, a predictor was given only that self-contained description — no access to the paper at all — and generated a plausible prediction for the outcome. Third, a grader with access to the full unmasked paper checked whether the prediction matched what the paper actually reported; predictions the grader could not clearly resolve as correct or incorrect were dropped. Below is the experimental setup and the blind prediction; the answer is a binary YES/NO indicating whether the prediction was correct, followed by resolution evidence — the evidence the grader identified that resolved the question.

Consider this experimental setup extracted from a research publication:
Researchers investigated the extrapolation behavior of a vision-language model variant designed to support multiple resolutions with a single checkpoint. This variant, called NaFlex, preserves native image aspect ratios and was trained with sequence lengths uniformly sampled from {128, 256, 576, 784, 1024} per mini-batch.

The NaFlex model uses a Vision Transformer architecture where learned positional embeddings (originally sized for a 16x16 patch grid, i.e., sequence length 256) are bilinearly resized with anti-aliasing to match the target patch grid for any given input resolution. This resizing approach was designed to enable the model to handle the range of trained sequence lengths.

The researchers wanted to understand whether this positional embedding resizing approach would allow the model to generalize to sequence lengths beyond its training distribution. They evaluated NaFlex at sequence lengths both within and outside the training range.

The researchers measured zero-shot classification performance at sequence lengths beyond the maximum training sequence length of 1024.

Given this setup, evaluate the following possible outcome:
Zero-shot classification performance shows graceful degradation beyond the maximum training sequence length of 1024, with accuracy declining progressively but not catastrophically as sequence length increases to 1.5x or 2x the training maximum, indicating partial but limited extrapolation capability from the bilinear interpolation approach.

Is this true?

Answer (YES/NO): NO